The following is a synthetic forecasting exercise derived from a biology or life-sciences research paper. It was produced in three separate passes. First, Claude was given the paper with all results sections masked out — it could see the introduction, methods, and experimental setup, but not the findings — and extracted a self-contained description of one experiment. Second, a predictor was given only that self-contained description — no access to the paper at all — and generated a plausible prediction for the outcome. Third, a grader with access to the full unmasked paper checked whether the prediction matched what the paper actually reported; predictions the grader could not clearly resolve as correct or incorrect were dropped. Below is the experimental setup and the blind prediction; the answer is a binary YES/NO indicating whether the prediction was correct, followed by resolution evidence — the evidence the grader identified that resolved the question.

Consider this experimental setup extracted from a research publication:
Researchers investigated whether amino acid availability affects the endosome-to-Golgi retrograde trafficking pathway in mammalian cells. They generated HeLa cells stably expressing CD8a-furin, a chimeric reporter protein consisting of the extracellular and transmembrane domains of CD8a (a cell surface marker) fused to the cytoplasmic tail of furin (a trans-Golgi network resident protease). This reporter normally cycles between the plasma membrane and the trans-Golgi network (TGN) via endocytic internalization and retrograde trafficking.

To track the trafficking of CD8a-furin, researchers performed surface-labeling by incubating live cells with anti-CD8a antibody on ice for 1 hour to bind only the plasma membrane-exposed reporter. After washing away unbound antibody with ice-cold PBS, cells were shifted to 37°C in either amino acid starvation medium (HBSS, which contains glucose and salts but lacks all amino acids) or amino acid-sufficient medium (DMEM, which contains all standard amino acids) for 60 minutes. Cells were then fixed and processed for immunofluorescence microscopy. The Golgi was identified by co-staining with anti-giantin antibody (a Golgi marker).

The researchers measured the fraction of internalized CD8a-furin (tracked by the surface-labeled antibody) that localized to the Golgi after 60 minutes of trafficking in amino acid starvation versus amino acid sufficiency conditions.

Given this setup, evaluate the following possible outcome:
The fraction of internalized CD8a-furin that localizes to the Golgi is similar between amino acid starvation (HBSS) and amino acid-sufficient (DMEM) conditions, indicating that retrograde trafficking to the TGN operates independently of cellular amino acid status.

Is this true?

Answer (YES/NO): NO